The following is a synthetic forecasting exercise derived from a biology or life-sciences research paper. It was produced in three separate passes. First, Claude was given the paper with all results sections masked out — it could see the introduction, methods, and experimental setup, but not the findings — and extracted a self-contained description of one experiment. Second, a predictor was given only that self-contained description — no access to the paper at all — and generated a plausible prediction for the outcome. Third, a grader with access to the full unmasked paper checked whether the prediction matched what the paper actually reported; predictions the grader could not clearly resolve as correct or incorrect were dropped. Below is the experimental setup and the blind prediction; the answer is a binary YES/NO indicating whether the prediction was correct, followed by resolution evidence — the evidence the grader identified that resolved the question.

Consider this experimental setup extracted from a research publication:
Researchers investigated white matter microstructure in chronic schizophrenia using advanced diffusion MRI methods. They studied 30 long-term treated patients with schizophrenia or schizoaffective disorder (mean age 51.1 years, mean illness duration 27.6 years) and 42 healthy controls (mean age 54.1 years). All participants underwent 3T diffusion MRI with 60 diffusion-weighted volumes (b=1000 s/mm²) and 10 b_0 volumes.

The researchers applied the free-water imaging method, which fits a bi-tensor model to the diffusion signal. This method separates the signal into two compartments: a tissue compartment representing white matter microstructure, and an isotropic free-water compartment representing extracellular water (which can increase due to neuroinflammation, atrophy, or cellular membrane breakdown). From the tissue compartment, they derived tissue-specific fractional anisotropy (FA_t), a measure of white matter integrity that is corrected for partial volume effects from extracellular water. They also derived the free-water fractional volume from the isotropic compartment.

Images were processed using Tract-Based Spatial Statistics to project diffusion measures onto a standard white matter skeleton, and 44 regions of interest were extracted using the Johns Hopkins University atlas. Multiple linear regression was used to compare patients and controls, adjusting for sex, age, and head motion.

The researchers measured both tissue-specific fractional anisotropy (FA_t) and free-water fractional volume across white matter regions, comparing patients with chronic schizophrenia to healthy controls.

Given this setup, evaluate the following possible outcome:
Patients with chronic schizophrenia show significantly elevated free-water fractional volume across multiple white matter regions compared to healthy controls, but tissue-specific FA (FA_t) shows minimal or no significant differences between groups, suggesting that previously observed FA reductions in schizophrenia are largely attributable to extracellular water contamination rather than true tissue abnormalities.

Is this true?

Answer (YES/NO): NO